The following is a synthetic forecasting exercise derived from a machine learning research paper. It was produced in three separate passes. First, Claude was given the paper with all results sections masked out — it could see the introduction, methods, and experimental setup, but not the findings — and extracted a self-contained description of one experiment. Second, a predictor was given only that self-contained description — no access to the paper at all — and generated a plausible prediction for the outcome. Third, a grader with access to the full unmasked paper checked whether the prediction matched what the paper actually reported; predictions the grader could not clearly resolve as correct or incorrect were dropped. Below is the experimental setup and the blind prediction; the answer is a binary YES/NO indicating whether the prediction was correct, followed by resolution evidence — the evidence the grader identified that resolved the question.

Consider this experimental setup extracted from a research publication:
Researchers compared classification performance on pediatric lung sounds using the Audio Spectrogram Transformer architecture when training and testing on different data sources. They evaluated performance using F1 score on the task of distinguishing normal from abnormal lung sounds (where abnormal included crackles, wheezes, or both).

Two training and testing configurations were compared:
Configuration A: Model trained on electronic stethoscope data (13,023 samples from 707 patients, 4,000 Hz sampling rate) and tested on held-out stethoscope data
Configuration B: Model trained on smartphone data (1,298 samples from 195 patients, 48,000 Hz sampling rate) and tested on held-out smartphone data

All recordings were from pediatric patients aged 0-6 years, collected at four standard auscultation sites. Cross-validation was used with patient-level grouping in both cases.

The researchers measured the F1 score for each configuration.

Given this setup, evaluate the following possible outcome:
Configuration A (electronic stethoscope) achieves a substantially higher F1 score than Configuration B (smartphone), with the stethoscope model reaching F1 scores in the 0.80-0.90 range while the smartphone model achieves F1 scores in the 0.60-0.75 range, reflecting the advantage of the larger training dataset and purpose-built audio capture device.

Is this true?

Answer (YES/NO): YES